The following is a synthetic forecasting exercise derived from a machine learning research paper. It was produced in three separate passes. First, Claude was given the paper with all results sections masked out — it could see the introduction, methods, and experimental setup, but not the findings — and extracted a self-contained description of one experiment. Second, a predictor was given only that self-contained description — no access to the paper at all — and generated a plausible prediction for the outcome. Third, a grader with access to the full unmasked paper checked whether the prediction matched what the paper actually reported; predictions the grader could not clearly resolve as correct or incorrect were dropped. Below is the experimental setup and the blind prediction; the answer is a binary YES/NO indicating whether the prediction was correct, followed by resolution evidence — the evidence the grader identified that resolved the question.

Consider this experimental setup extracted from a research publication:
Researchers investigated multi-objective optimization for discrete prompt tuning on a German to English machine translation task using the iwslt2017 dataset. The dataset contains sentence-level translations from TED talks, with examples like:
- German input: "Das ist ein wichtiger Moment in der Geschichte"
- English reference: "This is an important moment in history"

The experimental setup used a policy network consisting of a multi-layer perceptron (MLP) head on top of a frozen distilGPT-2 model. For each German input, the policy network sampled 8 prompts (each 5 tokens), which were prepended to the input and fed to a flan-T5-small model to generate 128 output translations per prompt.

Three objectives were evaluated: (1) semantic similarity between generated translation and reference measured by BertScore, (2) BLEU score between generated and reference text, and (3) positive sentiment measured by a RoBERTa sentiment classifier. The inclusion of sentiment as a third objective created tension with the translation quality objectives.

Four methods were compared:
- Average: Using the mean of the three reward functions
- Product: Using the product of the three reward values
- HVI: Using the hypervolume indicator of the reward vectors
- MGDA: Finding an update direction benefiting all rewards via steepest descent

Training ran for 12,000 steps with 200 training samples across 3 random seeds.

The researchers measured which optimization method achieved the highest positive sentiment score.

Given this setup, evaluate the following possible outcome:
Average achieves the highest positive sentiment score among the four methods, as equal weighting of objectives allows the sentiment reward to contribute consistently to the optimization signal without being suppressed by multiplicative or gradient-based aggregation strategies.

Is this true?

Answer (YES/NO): NO